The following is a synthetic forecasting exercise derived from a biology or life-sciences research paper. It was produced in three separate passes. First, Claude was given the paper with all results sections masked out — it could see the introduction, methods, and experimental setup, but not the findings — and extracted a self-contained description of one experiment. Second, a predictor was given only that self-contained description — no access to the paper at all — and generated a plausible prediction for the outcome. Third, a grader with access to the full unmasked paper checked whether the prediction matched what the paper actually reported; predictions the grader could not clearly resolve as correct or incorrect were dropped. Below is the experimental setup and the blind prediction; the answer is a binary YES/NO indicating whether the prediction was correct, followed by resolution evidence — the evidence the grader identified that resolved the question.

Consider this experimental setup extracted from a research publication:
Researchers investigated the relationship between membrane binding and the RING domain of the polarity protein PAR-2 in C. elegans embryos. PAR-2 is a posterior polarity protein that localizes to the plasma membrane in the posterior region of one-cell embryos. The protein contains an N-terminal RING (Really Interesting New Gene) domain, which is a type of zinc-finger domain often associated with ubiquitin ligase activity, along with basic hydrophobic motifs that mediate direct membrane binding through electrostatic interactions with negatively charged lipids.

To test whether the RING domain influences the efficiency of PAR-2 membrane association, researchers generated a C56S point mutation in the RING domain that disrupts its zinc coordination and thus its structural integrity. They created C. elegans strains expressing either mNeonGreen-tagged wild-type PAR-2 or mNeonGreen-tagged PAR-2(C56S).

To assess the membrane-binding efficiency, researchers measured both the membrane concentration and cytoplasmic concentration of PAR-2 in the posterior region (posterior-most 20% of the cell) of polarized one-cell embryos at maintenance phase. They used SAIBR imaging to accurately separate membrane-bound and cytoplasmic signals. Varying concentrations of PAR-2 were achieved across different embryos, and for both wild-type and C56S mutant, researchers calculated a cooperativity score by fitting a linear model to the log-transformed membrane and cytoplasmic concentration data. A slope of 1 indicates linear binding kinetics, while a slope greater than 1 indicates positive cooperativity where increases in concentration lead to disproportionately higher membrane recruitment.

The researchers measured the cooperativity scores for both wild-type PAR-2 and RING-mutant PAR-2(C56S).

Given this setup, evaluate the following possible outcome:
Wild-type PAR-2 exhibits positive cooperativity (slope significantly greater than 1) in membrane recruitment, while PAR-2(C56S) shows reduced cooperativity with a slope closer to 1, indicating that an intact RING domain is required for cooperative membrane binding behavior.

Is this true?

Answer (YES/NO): YES